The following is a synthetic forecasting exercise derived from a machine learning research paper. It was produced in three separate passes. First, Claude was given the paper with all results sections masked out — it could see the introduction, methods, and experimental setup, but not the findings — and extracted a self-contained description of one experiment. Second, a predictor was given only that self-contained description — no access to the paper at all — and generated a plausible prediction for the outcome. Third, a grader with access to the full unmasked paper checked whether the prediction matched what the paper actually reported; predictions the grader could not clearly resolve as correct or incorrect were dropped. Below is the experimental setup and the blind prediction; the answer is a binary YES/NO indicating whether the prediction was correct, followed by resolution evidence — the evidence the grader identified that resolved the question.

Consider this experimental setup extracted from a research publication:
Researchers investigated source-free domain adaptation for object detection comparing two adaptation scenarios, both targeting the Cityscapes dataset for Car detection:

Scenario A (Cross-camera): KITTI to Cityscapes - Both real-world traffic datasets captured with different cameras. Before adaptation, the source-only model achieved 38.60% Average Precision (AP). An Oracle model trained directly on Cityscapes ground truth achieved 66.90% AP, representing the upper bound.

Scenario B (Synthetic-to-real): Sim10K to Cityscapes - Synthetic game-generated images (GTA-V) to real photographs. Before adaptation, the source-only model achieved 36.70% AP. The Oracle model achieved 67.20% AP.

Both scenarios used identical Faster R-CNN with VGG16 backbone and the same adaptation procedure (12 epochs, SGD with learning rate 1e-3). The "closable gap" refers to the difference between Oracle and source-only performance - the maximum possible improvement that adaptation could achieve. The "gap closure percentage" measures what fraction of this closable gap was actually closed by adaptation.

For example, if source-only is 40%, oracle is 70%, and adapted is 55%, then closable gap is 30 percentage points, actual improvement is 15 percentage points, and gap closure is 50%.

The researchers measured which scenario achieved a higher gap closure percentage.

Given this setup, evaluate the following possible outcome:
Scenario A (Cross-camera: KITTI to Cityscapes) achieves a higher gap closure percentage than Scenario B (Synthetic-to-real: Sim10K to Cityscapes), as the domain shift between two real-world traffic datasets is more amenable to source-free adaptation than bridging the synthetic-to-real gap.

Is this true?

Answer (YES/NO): NO